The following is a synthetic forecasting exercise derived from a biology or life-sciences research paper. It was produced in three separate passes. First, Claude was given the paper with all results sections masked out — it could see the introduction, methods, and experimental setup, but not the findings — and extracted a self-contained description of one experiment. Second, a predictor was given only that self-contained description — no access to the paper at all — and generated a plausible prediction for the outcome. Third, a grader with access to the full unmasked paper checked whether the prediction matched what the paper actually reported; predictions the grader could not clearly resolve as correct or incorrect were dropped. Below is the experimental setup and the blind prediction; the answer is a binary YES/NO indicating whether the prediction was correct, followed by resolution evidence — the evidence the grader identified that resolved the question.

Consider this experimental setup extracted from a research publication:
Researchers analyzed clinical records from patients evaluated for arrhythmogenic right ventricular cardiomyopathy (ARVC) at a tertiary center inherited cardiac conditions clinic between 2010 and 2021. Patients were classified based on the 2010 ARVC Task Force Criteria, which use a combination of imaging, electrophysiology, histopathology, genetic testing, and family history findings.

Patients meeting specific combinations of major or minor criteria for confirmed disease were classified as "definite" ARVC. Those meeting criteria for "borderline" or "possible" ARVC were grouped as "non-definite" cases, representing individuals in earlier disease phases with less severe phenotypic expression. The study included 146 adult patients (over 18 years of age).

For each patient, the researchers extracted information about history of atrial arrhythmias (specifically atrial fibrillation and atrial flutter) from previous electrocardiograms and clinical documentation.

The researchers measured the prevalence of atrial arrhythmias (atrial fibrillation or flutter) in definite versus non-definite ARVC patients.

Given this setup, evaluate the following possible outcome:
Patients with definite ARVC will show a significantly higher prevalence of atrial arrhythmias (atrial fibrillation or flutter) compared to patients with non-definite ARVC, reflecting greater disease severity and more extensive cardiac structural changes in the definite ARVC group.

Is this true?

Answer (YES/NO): YES